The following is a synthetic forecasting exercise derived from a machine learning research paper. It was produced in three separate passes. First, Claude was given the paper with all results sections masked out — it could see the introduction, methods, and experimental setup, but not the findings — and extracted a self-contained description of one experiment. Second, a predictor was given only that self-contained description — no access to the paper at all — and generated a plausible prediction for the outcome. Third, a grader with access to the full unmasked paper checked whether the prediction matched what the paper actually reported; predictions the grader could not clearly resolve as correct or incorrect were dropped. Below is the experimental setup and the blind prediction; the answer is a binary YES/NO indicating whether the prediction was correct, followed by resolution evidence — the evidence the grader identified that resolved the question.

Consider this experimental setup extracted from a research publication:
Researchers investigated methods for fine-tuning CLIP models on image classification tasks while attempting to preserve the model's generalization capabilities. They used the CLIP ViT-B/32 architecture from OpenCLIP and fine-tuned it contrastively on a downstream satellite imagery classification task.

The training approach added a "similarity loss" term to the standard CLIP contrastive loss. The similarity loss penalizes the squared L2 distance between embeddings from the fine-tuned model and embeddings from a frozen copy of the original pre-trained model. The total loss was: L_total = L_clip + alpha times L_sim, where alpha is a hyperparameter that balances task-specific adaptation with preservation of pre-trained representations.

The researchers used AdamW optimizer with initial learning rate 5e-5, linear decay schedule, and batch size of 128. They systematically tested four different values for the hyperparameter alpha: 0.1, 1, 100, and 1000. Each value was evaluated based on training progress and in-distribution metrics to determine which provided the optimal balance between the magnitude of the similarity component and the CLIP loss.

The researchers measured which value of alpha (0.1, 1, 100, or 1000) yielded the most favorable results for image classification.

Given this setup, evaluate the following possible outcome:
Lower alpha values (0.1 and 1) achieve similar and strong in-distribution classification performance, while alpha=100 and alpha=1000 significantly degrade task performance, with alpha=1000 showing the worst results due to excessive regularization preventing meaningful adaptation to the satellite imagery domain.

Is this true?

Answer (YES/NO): NO